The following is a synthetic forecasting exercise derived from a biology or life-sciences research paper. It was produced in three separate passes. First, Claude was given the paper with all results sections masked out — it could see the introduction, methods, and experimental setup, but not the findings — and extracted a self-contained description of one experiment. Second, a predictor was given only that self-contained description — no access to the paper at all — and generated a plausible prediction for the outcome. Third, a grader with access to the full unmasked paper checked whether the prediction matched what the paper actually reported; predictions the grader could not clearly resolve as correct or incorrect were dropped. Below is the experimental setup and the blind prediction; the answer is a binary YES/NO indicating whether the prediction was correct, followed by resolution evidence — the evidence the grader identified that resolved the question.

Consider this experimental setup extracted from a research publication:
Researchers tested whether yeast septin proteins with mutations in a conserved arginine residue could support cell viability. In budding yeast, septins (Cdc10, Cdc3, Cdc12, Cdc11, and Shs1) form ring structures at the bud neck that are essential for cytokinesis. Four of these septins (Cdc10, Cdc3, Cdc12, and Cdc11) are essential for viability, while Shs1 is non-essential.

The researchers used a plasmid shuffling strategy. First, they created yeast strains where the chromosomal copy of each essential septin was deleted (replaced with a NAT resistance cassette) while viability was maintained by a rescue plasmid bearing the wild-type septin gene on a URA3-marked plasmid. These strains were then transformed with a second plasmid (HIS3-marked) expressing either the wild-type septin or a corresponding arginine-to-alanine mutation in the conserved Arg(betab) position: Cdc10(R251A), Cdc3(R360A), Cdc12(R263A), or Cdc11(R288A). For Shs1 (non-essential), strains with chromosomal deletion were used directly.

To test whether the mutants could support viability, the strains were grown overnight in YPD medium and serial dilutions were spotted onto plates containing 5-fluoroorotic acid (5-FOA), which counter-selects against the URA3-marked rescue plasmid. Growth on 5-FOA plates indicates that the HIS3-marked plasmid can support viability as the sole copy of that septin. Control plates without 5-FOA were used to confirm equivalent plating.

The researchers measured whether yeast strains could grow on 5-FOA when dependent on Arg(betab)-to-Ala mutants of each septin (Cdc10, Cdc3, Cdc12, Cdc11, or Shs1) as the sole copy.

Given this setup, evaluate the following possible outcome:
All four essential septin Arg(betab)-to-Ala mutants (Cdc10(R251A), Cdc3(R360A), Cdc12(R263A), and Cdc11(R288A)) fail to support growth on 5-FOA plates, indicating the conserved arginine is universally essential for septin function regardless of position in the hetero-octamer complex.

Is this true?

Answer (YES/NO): NO